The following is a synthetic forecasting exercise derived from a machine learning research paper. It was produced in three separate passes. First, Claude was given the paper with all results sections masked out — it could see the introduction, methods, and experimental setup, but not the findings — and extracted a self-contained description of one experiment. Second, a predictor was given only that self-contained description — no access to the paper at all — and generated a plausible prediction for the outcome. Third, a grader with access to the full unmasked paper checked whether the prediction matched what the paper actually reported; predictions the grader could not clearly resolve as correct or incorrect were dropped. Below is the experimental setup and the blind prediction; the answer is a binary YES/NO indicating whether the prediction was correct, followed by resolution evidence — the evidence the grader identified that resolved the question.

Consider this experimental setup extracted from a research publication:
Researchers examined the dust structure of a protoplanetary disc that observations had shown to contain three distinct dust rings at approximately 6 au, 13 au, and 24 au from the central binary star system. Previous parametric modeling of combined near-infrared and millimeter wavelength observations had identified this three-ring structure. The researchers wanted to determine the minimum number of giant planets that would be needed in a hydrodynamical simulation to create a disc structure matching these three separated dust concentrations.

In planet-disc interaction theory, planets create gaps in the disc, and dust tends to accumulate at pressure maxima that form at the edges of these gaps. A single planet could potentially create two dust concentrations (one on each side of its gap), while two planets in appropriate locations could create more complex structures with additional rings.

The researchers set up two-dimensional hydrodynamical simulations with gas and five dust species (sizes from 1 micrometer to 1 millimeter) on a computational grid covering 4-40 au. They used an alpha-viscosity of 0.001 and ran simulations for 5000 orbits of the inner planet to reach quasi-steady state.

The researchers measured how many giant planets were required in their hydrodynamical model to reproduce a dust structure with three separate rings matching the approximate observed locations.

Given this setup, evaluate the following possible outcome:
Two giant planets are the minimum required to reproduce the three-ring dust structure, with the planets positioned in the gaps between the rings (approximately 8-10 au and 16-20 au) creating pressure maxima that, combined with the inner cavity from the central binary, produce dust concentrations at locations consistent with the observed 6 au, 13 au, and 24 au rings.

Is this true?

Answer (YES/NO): NO